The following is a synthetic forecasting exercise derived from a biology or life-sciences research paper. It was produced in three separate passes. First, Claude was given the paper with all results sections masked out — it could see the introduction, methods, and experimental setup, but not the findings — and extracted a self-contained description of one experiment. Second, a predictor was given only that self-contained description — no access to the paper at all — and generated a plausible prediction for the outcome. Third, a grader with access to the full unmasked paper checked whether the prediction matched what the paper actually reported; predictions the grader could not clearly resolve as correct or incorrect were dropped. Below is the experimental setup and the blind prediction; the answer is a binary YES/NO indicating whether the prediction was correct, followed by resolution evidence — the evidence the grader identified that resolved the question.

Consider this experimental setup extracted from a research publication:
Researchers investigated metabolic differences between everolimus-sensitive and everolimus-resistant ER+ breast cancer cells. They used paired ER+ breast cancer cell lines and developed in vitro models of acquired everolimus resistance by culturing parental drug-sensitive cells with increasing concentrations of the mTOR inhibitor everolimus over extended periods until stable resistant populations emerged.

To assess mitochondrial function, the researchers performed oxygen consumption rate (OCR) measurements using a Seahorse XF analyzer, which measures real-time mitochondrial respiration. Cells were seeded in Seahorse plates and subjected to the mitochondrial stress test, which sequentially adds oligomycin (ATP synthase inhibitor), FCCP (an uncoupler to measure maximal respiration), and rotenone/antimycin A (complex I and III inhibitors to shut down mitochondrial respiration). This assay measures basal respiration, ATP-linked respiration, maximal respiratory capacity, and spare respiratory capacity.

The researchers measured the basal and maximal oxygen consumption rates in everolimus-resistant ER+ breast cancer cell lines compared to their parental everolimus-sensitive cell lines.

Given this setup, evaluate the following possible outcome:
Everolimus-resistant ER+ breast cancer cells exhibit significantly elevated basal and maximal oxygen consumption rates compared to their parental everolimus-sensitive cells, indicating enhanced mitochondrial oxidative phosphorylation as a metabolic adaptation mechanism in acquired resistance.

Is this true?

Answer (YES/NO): NO